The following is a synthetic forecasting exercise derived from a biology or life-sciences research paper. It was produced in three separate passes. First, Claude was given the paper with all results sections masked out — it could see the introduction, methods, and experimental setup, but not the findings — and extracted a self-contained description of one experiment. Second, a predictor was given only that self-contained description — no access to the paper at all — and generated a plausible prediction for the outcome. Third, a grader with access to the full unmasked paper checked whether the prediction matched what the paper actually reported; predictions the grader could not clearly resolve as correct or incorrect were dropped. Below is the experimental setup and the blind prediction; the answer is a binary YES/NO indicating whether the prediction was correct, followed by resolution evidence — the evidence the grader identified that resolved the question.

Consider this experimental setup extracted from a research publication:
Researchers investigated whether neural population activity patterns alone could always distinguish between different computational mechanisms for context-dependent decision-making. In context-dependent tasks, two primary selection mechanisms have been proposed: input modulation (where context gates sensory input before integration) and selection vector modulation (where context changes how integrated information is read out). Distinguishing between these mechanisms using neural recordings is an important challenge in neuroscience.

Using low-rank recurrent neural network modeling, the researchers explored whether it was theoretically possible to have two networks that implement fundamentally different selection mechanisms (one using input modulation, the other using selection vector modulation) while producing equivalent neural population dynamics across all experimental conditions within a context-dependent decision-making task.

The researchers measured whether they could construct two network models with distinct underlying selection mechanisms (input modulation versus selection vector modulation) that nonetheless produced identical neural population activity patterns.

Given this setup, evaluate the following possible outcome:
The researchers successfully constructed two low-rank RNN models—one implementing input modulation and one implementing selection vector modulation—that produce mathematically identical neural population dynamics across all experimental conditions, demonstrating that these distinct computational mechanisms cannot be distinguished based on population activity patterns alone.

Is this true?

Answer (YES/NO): YES